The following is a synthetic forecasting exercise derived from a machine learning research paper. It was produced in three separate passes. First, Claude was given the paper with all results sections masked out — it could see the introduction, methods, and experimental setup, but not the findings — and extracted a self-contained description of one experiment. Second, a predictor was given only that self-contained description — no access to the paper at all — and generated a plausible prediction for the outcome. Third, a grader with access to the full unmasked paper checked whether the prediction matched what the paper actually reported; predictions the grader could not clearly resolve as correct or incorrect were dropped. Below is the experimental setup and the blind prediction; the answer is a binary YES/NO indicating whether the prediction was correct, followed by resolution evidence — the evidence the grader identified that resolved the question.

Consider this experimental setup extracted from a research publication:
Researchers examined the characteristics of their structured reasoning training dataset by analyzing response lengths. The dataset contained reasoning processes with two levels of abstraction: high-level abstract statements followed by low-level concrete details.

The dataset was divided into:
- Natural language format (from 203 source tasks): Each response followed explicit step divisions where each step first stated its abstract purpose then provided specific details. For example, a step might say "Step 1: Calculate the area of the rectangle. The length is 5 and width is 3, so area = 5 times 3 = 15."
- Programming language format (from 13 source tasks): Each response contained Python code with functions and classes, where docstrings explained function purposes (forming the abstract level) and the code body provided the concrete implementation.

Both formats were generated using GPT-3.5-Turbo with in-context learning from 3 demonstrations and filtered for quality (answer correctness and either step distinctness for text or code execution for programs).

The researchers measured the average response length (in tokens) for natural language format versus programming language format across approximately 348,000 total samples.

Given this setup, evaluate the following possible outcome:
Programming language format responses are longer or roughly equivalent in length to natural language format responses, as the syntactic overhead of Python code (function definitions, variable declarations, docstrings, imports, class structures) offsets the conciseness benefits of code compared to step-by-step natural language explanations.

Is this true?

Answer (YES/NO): YES